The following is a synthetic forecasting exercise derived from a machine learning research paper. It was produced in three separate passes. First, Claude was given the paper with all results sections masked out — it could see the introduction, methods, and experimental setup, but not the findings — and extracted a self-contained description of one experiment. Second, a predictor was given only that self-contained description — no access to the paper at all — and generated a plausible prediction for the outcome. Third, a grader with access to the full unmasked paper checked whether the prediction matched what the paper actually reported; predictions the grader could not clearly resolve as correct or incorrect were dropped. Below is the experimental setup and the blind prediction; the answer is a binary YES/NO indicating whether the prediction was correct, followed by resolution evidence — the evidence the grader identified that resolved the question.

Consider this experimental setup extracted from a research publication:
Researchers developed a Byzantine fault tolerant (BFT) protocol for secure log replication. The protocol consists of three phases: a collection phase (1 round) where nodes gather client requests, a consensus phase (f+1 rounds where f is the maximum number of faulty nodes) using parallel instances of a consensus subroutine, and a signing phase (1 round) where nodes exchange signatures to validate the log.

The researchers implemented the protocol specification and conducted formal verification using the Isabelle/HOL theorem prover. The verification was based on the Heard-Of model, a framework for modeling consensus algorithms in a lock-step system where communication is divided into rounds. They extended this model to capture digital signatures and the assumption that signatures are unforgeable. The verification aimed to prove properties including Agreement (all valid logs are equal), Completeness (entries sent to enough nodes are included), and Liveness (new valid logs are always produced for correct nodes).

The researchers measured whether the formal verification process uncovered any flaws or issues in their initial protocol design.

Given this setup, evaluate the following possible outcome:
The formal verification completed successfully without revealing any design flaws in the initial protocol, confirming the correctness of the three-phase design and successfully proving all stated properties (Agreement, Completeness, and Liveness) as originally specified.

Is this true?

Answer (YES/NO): NO